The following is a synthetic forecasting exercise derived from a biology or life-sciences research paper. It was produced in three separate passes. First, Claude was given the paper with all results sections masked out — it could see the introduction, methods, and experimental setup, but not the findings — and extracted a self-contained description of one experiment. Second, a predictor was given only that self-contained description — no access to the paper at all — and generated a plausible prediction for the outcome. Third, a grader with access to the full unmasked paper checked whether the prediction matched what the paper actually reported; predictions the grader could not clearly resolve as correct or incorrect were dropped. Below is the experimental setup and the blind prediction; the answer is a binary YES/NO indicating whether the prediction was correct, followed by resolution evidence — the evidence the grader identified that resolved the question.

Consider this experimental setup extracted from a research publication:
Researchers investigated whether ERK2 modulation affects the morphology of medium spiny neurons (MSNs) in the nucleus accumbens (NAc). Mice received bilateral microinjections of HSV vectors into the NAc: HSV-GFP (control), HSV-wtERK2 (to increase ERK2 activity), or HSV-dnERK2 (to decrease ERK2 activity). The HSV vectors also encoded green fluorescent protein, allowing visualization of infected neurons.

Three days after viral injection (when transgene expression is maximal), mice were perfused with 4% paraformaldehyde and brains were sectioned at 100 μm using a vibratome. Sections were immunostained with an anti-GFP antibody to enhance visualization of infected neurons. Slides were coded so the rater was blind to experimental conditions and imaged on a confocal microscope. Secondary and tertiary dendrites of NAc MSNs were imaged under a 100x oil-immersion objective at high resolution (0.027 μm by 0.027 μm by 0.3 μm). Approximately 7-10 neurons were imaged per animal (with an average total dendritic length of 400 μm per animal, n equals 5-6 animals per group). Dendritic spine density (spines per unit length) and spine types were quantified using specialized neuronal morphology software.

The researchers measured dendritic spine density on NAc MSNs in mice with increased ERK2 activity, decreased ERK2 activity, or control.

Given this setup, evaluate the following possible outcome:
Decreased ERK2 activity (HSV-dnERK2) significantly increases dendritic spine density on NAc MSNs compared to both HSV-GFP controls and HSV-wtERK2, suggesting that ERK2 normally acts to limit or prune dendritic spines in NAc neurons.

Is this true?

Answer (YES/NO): NO